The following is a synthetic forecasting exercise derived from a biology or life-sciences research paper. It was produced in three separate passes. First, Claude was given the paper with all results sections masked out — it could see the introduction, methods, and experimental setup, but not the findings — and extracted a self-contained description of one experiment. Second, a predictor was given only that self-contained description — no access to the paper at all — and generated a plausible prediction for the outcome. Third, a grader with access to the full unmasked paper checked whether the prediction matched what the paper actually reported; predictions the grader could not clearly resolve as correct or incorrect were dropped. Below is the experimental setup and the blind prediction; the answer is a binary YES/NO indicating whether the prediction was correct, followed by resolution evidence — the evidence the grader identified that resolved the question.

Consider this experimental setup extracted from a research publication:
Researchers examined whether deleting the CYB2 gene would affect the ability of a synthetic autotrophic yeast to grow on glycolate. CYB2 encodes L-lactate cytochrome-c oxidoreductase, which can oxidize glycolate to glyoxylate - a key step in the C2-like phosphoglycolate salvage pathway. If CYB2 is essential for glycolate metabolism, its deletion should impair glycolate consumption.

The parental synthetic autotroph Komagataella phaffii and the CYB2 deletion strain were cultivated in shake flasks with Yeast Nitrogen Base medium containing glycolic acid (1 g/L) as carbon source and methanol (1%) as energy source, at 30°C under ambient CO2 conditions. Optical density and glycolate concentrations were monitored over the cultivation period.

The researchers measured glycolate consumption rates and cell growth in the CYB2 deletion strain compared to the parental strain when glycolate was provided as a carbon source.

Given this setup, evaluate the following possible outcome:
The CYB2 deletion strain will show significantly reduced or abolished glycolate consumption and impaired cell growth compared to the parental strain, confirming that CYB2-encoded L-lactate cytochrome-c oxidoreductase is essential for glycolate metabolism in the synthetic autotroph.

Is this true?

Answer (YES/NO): YES